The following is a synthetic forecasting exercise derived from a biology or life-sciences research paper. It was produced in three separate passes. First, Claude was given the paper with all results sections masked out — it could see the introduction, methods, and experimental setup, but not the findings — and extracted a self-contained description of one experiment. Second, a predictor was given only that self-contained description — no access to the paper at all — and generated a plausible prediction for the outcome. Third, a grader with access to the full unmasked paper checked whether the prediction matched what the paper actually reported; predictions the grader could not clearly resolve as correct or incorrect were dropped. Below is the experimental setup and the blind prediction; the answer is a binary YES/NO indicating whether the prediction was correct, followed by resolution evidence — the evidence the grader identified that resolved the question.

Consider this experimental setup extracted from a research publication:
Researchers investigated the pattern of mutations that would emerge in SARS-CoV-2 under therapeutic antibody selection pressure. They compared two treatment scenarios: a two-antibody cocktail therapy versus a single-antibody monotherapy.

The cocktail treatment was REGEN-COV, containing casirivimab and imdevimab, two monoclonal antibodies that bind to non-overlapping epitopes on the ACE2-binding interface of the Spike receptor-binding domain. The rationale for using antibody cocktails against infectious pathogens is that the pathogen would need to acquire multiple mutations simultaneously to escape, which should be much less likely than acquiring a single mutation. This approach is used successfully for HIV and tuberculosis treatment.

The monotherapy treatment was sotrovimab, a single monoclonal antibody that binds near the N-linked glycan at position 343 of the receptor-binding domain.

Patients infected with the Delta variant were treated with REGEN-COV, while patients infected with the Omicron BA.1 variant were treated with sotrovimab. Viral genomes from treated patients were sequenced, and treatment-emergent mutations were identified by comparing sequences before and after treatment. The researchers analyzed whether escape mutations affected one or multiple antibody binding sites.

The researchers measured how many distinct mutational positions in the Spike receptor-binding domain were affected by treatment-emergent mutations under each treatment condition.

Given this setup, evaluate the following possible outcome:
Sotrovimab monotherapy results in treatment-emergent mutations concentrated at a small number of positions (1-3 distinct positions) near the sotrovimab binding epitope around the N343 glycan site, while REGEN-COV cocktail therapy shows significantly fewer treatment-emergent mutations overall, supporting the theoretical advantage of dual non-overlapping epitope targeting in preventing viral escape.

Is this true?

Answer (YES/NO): NO